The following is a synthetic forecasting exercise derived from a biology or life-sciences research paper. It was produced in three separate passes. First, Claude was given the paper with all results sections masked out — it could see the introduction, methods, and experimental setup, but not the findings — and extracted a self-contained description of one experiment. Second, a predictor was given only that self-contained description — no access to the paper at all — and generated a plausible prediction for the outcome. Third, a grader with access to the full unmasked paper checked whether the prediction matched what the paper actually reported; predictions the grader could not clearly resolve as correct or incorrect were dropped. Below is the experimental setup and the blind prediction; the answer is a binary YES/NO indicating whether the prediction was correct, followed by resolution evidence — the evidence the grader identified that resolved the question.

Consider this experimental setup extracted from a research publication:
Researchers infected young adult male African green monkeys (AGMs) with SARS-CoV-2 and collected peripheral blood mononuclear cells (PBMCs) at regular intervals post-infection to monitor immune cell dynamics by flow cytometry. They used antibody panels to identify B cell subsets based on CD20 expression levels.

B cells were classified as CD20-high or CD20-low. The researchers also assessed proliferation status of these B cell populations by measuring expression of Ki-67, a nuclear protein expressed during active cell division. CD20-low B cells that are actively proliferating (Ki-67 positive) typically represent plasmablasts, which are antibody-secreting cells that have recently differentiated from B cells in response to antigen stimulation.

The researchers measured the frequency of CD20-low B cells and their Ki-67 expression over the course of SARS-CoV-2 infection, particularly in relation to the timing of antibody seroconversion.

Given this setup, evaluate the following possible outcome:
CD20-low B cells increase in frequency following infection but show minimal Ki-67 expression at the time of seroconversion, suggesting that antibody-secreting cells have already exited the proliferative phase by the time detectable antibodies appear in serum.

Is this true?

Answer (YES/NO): NO